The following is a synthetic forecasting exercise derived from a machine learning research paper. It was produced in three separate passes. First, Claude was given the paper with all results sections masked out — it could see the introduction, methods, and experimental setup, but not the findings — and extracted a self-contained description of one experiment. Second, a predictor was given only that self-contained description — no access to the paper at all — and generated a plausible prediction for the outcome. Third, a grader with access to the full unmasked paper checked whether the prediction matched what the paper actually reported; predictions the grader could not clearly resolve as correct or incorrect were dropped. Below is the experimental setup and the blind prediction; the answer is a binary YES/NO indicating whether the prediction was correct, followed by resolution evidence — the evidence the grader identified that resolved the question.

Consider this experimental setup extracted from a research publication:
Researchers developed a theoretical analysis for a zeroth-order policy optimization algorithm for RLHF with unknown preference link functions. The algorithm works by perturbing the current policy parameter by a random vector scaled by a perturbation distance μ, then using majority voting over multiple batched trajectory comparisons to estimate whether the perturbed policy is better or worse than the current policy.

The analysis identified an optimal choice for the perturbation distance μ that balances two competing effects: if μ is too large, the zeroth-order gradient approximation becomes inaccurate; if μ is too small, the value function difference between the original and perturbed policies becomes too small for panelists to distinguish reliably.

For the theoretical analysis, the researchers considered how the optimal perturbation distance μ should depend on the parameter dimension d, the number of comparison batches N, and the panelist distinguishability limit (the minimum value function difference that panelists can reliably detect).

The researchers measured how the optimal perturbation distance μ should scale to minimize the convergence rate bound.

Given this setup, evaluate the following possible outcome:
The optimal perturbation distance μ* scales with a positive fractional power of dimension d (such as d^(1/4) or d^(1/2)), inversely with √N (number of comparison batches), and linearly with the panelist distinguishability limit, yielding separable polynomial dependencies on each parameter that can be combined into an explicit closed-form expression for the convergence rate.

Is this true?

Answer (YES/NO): NO